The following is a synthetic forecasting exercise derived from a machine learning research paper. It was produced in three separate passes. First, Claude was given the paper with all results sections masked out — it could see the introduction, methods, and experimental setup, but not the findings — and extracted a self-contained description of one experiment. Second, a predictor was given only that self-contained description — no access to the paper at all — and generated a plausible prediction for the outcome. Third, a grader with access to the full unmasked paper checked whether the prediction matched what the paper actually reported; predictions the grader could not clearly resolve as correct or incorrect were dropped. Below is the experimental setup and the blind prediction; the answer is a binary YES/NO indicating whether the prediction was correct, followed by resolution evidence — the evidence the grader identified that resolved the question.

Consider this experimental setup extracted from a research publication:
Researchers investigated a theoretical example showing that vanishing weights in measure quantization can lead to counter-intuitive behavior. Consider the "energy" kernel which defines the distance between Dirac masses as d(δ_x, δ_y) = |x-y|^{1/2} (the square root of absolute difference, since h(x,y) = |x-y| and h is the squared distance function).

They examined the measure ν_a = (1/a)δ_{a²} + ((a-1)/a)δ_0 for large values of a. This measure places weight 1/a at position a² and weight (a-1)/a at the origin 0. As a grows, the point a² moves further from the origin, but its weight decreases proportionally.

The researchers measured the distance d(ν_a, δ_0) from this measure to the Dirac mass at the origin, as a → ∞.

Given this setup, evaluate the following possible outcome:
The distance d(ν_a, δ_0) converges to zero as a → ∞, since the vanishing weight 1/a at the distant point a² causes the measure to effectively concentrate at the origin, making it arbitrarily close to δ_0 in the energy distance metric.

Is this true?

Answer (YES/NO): NO